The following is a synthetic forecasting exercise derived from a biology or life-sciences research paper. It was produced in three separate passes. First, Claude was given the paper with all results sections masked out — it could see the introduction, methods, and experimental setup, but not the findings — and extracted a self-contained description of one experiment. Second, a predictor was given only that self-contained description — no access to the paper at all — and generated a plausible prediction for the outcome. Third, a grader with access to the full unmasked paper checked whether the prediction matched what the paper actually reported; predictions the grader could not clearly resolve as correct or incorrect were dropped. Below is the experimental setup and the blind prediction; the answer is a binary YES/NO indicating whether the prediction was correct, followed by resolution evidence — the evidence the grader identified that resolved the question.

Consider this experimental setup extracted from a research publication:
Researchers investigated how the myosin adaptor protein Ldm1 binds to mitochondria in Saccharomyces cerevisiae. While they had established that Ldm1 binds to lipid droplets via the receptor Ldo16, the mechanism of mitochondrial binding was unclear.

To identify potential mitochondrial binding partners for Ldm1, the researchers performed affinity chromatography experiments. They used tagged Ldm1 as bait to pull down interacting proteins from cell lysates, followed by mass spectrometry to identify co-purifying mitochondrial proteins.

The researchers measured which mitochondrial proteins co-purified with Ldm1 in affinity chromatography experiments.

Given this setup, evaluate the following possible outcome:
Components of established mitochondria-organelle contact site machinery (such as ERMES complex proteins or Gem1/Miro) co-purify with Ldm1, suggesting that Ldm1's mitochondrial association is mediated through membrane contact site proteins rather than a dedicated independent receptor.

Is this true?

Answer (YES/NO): NO